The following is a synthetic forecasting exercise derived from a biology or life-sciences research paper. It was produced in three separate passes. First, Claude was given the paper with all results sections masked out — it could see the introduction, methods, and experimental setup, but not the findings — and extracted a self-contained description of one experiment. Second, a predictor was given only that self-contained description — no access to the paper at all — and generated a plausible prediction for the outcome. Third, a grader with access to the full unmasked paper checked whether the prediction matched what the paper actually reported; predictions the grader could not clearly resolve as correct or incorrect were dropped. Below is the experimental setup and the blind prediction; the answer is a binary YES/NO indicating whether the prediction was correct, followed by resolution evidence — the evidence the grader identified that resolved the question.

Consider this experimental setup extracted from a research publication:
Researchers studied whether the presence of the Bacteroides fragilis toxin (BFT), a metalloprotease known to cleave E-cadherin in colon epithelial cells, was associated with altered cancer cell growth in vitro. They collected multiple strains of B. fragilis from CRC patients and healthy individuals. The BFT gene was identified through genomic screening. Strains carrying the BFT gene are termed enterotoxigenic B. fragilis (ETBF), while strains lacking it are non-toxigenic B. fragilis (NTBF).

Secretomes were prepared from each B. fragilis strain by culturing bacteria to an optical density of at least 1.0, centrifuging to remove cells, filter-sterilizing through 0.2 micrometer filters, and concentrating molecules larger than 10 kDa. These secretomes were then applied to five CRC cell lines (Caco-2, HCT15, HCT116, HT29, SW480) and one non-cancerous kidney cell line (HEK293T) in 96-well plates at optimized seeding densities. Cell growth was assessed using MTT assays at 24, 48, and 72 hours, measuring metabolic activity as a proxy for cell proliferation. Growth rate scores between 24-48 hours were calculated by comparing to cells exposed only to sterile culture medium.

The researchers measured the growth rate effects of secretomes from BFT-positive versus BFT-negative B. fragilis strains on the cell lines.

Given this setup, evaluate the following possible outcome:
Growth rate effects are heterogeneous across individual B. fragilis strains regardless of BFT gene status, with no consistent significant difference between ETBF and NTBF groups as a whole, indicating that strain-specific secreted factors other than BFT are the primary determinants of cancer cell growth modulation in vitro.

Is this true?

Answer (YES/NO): NO